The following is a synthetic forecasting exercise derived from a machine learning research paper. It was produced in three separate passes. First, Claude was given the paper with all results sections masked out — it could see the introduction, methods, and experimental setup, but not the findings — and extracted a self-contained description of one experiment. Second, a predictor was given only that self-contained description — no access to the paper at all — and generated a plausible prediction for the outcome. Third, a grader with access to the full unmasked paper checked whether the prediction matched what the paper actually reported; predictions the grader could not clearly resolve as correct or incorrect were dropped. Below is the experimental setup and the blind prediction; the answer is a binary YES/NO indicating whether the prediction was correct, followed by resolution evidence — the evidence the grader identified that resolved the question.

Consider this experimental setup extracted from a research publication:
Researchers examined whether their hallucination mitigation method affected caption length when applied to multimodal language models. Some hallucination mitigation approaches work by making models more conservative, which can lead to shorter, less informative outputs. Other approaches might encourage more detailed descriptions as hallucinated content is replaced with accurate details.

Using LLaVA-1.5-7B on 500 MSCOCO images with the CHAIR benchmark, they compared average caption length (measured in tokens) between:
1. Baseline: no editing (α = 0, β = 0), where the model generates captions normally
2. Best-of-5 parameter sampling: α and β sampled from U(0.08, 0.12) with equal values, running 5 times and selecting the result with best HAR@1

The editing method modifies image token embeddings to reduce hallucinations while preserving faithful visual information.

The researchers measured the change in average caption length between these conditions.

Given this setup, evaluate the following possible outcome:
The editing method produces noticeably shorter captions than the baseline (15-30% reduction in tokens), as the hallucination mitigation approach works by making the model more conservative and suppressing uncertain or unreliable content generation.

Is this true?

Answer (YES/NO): NO